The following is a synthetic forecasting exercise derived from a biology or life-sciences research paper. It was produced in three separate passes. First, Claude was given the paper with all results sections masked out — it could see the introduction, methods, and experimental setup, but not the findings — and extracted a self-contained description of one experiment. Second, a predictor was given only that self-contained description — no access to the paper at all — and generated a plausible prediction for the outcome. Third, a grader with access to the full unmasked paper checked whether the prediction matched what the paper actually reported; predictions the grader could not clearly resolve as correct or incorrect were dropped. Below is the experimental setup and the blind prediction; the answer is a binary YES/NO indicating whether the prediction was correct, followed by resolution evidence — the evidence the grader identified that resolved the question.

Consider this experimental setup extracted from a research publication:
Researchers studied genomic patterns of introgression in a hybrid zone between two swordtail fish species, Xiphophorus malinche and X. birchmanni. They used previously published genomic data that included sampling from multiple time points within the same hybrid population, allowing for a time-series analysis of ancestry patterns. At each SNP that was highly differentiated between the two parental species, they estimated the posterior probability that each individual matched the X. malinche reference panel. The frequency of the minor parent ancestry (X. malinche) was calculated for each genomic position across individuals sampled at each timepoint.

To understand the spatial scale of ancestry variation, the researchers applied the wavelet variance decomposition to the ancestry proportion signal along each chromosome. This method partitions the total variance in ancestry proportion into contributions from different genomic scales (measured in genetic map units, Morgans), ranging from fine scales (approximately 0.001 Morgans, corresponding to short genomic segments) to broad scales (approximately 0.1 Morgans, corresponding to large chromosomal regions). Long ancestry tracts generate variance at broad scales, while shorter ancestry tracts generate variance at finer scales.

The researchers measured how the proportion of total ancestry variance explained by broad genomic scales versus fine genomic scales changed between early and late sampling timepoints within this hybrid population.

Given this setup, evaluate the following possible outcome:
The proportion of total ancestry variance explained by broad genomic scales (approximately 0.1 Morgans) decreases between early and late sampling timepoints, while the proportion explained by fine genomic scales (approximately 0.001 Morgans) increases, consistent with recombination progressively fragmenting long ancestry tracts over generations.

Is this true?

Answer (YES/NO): YES